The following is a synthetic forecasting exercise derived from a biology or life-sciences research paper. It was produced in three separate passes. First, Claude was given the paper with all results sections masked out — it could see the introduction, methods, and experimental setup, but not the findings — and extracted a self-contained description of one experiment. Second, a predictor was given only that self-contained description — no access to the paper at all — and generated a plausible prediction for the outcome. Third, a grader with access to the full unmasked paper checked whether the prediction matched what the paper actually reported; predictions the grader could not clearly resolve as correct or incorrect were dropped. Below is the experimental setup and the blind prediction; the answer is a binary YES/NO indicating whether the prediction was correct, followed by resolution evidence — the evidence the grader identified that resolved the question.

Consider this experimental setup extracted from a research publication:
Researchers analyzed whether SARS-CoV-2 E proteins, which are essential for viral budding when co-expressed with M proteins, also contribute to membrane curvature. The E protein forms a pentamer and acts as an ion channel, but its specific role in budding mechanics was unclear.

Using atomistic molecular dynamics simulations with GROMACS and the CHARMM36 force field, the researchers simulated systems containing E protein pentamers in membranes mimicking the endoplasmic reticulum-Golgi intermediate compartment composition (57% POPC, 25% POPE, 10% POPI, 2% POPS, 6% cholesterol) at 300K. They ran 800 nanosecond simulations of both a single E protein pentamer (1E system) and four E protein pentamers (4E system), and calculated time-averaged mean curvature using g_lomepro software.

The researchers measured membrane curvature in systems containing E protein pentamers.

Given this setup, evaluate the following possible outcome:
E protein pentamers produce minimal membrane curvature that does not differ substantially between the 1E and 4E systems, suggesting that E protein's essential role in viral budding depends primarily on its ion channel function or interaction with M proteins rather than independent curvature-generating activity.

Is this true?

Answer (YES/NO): YES